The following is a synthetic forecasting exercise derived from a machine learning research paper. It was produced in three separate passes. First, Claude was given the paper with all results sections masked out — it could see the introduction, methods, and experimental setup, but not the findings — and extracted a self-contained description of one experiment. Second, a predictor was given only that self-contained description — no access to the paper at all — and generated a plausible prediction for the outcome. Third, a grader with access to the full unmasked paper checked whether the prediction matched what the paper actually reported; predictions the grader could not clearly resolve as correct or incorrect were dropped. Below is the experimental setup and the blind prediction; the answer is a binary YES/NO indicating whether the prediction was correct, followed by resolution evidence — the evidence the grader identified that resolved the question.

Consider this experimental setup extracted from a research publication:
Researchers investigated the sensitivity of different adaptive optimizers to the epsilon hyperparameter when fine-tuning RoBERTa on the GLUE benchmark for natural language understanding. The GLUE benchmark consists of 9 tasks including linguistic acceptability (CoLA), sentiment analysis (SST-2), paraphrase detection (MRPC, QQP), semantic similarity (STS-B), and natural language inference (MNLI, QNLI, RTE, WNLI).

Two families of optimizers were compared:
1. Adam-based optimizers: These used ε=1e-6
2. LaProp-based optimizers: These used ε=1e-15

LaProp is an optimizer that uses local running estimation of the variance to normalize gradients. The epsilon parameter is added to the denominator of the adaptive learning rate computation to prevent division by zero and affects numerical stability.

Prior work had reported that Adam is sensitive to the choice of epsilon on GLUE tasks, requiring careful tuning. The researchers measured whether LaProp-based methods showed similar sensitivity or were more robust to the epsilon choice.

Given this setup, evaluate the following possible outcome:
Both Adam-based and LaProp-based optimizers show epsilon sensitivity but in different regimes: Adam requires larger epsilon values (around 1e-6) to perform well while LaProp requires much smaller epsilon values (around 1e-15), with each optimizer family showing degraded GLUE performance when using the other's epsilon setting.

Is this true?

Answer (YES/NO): NO